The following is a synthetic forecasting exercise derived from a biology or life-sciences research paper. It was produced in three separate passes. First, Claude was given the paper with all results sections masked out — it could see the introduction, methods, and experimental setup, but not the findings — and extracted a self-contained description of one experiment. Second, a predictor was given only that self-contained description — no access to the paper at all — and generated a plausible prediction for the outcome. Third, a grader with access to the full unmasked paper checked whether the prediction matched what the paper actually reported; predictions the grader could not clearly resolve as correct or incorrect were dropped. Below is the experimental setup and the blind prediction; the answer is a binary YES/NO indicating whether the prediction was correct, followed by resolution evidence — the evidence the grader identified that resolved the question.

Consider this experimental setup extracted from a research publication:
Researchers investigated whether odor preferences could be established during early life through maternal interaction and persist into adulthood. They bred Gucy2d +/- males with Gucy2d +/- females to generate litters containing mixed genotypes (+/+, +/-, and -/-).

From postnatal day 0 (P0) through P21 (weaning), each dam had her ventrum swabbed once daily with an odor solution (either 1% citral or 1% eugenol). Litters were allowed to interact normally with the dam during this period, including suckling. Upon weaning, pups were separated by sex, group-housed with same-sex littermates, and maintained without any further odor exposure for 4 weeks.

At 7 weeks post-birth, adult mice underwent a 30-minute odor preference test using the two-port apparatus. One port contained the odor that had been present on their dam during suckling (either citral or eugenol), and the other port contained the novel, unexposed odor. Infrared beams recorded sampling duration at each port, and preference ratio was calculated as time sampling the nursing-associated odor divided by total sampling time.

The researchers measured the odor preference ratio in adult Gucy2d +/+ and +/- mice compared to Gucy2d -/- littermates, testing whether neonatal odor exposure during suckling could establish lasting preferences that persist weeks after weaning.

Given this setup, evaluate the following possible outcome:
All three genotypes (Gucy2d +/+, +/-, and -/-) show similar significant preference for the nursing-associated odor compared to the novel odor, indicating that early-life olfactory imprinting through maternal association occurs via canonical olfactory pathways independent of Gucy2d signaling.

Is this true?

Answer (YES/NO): NO